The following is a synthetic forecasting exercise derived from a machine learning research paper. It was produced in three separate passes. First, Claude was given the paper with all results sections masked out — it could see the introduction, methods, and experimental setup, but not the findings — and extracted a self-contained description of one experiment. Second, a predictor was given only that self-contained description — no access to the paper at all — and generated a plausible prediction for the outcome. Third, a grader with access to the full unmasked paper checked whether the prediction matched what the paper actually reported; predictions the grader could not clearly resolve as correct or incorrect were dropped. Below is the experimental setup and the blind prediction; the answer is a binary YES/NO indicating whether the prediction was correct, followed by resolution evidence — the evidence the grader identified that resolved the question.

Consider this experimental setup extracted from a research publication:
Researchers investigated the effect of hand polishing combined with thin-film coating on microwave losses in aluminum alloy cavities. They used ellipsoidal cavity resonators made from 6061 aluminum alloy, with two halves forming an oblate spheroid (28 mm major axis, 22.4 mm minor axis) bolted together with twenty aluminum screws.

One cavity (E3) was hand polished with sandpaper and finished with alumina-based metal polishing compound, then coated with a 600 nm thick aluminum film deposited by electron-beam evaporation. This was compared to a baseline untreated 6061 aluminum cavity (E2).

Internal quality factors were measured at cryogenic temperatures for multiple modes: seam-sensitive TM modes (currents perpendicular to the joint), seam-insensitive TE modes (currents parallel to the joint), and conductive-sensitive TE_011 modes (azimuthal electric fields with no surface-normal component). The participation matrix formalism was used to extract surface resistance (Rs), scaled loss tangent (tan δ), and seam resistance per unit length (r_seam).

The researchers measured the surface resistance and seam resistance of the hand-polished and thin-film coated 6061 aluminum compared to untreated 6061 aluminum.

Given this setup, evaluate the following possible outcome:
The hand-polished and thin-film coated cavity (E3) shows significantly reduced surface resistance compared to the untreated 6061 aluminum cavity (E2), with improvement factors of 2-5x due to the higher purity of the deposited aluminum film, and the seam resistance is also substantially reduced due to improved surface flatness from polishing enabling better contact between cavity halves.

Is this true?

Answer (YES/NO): NO